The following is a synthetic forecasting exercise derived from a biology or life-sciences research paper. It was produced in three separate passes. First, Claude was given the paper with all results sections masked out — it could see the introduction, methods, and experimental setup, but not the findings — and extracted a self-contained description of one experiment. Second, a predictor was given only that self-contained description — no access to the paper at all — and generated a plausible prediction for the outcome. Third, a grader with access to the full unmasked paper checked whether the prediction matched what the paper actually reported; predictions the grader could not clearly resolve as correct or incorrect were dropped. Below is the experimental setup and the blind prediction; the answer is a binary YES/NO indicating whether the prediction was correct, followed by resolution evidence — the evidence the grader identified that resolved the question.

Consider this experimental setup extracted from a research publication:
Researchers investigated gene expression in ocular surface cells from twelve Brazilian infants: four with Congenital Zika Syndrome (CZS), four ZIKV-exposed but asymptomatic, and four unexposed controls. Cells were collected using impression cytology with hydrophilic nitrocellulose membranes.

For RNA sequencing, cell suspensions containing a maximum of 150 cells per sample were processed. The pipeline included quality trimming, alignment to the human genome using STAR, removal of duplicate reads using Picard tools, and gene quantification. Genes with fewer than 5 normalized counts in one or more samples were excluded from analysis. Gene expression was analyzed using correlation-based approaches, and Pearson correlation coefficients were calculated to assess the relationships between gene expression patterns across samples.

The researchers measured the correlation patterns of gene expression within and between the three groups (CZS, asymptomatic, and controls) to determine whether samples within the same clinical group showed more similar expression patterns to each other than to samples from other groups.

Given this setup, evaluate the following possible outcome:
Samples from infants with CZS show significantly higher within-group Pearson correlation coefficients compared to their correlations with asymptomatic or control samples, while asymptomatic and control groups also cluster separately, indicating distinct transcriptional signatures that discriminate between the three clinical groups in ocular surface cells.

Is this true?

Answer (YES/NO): NO